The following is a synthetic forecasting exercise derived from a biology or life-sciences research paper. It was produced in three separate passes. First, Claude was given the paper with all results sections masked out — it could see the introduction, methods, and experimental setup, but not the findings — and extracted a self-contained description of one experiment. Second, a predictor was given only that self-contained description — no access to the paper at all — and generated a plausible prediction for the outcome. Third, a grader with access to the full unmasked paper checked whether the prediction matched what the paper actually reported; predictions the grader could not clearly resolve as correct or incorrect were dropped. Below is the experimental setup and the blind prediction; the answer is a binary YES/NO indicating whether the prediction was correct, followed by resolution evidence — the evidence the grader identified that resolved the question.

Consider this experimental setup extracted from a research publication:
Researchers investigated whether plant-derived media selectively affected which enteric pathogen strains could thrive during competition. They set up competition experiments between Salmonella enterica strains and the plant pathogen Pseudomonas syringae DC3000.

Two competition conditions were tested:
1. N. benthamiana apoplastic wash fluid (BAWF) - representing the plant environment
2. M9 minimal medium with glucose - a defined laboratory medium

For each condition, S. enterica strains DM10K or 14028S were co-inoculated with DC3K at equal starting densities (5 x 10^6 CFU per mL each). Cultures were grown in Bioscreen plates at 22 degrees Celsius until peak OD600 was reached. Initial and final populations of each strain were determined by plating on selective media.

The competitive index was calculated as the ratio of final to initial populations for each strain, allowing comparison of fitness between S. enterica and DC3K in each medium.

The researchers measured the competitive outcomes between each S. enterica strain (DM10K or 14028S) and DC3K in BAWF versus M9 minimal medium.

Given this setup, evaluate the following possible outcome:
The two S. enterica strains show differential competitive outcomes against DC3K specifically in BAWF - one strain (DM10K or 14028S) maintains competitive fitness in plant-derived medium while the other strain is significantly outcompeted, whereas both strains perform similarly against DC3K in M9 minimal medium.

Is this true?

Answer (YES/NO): NO